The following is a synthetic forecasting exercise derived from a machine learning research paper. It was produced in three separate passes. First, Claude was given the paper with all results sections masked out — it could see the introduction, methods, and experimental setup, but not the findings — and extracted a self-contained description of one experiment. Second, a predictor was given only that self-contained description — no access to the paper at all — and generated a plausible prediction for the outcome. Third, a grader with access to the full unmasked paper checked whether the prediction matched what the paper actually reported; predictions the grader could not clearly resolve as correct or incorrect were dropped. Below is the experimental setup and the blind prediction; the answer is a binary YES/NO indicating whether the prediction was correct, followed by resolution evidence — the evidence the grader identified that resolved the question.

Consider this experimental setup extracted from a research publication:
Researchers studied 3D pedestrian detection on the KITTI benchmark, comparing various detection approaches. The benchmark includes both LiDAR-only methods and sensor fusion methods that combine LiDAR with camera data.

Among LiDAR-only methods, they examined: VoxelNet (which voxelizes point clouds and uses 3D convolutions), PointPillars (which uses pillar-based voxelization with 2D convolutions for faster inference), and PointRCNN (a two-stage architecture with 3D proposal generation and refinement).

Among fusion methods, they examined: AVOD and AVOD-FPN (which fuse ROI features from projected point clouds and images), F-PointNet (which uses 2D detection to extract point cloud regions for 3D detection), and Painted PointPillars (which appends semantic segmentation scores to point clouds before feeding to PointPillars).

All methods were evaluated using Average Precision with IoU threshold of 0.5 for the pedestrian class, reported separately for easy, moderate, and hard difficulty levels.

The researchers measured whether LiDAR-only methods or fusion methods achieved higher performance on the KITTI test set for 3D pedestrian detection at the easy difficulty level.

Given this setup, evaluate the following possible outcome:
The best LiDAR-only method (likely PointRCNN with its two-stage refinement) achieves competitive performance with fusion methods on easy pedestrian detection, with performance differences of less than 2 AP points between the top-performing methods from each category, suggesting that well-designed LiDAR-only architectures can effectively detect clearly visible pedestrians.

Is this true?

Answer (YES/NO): NO